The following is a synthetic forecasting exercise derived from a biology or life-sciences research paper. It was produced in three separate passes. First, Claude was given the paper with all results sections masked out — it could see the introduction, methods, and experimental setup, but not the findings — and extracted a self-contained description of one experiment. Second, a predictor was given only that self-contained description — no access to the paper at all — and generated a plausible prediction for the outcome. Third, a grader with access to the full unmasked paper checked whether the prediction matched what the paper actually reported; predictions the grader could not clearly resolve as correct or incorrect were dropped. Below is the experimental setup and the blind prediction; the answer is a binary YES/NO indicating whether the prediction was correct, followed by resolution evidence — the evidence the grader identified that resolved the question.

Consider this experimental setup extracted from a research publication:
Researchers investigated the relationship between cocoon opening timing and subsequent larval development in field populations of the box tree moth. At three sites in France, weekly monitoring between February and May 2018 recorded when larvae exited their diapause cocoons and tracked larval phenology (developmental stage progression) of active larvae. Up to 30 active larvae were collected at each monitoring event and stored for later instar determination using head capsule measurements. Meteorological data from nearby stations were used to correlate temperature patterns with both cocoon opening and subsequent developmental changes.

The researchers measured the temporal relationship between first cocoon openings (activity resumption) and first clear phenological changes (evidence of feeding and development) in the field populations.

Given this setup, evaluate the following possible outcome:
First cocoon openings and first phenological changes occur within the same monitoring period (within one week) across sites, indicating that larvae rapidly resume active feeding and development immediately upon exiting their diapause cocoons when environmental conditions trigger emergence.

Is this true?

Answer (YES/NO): NO